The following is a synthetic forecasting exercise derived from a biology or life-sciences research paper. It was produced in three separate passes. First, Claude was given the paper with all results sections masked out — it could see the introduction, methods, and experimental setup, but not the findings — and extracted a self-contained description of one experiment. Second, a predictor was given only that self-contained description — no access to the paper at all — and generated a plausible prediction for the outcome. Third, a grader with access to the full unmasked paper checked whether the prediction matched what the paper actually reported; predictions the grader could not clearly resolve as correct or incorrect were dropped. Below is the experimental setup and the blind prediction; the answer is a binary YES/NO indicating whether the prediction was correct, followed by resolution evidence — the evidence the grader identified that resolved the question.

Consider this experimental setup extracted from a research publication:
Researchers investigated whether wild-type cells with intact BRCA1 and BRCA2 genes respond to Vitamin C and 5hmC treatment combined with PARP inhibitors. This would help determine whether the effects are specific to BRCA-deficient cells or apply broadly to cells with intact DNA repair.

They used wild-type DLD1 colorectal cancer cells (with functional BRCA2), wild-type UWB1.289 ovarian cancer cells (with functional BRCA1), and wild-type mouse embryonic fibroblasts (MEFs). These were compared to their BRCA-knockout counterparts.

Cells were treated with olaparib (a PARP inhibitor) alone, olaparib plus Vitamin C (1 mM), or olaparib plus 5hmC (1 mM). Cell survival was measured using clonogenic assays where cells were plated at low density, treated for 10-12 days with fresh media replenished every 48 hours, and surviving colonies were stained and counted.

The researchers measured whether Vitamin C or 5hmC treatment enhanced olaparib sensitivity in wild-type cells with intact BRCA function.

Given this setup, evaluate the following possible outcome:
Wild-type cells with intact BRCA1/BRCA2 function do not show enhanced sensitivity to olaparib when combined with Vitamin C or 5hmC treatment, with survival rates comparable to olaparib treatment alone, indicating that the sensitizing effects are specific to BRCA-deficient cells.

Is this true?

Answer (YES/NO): YES